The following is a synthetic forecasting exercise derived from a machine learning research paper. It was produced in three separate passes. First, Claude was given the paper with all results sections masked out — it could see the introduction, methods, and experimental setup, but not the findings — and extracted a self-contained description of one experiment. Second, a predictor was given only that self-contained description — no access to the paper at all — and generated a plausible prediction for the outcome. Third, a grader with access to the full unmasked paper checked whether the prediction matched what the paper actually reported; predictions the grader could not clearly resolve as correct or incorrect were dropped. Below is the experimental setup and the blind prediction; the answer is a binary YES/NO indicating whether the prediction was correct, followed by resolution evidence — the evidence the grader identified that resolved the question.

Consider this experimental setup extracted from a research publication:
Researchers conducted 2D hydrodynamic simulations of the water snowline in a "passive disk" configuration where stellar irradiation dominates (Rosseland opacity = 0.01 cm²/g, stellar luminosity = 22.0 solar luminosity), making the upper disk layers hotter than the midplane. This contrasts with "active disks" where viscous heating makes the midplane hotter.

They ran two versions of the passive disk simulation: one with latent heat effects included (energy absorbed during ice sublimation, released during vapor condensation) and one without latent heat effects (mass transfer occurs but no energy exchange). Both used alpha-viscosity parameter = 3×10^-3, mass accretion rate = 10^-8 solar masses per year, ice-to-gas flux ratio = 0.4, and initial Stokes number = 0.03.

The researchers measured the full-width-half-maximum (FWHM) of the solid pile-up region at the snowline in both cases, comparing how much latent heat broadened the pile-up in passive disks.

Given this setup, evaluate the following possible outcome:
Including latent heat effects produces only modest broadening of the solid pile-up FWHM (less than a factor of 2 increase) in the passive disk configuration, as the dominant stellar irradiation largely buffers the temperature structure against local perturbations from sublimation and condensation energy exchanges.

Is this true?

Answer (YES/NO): YES